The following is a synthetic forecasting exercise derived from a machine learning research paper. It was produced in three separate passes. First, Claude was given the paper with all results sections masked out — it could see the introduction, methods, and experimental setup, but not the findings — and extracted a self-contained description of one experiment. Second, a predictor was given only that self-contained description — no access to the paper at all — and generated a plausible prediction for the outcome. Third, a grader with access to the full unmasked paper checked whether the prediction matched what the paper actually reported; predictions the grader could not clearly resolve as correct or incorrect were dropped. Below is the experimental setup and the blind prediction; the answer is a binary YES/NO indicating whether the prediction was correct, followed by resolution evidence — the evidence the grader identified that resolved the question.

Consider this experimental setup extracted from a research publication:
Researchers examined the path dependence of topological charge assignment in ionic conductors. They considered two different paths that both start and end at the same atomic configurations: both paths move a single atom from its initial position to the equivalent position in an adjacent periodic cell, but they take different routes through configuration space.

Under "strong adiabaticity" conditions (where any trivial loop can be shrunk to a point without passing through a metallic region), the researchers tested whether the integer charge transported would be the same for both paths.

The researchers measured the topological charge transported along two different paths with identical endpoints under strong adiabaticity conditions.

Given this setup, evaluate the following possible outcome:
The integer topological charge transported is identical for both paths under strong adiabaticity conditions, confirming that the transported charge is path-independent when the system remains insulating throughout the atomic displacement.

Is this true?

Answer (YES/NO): YES